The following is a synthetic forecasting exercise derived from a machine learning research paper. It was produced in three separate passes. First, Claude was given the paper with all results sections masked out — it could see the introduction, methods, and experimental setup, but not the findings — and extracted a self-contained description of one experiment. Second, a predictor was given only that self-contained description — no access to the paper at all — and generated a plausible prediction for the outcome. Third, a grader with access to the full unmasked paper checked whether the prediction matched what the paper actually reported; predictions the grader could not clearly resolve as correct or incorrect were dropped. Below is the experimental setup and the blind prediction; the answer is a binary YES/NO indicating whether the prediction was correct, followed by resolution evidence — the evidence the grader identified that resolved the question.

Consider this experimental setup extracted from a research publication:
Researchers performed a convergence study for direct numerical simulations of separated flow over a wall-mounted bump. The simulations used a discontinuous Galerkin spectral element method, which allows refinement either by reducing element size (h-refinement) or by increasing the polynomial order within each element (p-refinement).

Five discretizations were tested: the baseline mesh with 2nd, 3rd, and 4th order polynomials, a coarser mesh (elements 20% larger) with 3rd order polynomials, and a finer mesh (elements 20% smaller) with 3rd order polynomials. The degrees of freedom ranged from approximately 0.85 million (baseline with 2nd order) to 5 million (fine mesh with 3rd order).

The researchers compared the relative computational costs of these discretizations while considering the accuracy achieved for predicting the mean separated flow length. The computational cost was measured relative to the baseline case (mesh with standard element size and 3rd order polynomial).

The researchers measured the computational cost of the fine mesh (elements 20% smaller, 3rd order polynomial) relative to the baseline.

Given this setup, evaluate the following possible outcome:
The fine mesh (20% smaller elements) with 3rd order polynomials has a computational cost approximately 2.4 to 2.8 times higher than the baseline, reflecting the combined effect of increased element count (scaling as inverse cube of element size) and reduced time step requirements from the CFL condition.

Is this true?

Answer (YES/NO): NO